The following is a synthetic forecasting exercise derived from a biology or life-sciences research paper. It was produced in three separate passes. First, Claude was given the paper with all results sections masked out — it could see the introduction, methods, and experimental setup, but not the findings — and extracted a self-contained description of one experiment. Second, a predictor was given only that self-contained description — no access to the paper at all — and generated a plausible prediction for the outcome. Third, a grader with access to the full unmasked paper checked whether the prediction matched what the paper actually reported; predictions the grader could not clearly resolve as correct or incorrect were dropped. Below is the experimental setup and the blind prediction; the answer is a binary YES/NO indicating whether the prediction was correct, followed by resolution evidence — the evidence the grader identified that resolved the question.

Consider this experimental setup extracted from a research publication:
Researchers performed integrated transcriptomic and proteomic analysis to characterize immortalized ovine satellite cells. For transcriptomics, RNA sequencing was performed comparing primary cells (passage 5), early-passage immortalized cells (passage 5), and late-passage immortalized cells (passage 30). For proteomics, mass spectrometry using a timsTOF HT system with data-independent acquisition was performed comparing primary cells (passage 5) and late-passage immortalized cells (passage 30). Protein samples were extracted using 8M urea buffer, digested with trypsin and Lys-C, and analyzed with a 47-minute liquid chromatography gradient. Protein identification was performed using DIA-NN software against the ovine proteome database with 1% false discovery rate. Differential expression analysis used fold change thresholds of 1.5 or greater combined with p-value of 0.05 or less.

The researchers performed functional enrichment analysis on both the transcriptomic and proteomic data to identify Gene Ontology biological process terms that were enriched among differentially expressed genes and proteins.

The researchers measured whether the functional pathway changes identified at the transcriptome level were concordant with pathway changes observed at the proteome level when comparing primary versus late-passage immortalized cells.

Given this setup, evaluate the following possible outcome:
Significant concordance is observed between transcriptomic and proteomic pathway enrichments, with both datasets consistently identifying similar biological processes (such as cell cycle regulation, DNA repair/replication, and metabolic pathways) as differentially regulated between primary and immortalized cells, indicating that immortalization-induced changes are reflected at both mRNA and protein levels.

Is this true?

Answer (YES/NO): YES